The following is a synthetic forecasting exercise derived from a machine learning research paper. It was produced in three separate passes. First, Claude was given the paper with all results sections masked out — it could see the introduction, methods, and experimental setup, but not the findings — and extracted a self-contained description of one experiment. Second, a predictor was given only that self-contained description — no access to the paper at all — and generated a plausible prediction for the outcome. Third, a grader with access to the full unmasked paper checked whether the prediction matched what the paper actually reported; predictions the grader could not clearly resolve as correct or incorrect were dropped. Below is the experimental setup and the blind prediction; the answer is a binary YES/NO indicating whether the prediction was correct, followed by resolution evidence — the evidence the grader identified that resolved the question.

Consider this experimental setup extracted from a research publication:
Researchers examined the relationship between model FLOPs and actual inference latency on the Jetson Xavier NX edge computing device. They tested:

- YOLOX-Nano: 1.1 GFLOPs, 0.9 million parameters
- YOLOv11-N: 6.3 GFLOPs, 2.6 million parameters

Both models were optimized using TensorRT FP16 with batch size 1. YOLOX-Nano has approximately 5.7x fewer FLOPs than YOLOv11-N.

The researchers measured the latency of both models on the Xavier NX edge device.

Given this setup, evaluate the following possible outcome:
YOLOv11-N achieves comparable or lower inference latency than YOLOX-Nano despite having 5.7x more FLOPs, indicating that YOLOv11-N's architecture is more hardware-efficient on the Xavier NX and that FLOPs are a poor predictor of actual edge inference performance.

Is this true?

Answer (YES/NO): YES